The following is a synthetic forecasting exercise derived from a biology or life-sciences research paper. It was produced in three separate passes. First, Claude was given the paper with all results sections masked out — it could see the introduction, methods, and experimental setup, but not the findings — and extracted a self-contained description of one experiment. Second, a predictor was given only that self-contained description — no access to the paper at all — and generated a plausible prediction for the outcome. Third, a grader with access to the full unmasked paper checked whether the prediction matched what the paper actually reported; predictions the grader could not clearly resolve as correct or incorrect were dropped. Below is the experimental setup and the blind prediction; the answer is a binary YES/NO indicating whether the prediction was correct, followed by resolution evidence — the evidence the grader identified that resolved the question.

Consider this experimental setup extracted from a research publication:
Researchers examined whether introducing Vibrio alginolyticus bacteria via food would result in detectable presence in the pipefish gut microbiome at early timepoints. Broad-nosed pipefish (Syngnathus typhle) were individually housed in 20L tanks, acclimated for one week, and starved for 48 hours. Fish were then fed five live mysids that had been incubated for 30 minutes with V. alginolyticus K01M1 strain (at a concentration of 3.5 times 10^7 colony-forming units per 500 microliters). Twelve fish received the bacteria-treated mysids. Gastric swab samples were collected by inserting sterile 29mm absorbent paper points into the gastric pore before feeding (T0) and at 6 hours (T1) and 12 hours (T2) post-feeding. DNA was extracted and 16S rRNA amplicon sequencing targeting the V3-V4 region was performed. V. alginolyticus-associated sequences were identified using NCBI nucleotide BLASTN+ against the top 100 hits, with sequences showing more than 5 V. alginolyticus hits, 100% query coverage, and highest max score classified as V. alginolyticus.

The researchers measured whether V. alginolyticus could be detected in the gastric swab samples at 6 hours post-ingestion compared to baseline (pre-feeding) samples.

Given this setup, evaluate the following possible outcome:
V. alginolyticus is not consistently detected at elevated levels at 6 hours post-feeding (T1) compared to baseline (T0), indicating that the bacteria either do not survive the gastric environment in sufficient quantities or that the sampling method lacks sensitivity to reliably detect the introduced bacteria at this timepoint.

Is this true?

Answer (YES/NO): NO